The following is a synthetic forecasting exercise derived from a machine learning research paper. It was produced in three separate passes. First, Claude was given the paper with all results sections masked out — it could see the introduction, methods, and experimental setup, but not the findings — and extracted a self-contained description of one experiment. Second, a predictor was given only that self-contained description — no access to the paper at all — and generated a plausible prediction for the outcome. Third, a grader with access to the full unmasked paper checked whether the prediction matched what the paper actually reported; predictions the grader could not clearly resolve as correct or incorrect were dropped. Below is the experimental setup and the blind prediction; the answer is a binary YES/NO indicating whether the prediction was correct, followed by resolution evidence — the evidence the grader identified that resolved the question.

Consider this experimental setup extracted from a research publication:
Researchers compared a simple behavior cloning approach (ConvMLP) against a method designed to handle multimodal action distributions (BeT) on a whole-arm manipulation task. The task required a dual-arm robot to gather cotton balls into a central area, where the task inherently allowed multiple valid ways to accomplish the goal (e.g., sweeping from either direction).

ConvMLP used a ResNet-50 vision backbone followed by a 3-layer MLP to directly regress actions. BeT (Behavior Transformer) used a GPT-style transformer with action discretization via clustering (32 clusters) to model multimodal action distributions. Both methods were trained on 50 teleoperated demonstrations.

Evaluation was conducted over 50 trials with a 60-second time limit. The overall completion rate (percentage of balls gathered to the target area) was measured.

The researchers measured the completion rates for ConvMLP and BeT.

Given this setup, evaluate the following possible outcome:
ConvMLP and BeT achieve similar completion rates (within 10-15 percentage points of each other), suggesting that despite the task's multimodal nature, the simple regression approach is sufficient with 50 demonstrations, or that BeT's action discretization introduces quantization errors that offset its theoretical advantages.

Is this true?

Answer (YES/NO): YES